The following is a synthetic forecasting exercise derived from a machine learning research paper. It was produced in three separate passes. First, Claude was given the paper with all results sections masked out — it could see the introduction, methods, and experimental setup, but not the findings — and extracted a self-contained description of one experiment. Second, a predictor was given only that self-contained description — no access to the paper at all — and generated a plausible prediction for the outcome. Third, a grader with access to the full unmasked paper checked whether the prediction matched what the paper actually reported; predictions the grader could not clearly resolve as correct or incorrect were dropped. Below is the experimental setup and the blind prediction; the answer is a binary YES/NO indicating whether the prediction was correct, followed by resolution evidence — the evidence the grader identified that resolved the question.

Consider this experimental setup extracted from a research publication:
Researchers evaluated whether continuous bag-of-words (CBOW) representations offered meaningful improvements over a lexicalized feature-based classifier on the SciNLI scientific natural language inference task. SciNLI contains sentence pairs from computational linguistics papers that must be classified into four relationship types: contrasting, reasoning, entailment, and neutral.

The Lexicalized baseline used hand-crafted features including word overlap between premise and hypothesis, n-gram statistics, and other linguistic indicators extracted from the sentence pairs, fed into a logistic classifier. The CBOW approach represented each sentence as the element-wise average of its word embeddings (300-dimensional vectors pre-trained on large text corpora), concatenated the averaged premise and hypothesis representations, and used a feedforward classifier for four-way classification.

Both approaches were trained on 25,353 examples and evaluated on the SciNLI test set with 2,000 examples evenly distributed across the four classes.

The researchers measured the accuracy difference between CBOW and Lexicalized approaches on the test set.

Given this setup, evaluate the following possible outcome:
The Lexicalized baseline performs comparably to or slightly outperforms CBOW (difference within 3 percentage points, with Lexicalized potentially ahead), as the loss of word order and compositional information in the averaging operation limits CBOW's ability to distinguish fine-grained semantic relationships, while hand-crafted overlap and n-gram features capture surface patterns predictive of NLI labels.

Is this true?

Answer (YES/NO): NO